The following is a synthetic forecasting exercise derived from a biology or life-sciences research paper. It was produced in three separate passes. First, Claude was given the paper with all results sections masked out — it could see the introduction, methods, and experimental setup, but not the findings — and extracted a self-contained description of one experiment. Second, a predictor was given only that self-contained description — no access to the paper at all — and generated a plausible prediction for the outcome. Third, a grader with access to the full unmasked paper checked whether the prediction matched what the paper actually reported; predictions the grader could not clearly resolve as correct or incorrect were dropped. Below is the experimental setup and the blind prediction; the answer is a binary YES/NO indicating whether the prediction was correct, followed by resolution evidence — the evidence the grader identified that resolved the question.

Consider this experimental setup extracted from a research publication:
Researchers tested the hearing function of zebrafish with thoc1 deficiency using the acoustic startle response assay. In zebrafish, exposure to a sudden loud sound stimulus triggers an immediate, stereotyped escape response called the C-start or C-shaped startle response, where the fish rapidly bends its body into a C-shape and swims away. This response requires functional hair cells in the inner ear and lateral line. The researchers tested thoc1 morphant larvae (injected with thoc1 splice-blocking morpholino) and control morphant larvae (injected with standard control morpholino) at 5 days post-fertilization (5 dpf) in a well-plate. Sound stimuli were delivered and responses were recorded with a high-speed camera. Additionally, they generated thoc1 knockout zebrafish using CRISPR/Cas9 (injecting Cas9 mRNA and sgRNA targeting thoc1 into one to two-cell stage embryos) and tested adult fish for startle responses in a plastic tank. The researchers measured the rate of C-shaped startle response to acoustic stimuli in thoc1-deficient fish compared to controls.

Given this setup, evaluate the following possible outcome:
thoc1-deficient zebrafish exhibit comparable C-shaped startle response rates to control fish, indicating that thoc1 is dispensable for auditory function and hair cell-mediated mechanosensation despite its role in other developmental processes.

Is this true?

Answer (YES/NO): NO